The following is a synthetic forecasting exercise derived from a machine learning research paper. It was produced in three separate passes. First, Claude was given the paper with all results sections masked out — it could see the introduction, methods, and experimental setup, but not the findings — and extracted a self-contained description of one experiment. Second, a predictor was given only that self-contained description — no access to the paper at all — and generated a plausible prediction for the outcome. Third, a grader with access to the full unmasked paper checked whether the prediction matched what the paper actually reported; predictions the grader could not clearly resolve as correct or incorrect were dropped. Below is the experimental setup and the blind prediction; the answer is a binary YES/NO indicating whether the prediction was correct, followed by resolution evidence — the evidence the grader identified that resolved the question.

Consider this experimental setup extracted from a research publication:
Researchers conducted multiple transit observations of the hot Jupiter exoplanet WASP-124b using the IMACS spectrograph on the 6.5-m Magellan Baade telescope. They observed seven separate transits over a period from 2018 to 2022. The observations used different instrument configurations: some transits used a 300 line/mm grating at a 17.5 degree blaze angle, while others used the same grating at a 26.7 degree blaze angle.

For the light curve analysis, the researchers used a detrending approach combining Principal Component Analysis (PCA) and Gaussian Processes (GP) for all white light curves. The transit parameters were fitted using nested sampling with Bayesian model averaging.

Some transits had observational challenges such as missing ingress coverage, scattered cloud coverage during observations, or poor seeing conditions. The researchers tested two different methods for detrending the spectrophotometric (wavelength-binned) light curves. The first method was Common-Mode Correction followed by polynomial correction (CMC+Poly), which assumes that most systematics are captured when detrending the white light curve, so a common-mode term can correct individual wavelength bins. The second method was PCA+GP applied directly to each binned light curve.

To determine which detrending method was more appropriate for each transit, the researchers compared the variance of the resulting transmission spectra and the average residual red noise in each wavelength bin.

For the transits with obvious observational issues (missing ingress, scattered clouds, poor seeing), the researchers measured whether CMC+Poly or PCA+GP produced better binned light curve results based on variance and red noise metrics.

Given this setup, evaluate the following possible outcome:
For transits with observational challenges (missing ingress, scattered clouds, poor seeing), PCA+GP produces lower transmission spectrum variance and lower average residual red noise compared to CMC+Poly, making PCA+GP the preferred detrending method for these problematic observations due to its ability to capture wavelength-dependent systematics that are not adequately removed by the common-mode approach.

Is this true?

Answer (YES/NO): YES